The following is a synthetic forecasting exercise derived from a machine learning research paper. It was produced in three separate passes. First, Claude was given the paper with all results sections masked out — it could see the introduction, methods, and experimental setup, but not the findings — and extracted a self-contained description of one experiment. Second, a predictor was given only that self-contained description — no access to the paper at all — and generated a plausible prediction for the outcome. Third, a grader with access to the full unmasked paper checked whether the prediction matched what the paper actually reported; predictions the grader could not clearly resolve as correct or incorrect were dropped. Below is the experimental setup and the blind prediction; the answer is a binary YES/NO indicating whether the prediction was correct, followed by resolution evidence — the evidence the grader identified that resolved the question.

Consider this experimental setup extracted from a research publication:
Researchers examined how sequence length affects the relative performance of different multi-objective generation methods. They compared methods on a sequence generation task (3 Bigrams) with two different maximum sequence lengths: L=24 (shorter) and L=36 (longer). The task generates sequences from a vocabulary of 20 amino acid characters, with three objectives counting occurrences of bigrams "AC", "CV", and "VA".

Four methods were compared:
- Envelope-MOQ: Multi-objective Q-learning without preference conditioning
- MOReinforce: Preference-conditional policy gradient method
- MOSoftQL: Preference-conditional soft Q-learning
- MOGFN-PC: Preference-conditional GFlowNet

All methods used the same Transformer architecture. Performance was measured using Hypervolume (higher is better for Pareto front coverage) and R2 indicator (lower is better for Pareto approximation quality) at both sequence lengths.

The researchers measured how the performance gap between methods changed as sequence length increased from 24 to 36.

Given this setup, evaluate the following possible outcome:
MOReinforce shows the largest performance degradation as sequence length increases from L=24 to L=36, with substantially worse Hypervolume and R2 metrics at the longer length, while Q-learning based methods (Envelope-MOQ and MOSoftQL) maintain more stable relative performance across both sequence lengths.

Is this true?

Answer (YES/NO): NO